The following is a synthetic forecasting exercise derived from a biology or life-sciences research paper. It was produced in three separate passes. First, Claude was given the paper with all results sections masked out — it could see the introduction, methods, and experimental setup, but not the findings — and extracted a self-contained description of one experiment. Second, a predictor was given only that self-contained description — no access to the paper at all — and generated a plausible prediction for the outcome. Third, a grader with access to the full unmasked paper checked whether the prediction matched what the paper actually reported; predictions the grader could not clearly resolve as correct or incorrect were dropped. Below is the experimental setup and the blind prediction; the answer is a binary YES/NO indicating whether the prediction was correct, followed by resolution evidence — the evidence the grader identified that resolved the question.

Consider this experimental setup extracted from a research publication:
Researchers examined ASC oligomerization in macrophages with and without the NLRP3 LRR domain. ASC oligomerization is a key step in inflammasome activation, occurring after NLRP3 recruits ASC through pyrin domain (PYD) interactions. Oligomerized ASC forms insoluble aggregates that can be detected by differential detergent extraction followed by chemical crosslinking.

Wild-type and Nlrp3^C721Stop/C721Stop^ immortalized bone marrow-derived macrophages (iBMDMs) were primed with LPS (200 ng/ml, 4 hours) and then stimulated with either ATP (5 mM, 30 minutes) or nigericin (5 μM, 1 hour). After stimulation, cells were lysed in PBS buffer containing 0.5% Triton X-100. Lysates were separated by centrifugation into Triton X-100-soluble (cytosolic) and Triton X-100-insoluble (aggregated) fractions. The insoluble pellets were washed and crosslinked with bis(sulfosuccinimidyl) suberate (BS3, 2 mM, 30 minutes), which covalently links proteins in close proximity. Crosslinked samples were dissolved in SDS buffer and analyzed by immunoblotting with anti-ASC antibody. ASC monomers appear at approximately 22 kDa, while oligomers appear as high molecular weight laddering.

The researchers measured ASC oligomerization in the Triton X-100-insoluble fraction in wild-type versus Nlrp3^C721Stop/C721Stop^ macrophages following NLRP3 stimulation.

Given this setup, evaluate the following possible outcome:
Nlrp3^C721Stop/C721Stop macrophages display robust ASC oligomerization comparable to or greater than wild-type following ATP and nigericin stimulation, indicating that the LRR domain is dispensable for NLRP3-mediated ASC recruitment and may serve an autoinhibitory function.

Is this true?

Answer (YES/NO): NO